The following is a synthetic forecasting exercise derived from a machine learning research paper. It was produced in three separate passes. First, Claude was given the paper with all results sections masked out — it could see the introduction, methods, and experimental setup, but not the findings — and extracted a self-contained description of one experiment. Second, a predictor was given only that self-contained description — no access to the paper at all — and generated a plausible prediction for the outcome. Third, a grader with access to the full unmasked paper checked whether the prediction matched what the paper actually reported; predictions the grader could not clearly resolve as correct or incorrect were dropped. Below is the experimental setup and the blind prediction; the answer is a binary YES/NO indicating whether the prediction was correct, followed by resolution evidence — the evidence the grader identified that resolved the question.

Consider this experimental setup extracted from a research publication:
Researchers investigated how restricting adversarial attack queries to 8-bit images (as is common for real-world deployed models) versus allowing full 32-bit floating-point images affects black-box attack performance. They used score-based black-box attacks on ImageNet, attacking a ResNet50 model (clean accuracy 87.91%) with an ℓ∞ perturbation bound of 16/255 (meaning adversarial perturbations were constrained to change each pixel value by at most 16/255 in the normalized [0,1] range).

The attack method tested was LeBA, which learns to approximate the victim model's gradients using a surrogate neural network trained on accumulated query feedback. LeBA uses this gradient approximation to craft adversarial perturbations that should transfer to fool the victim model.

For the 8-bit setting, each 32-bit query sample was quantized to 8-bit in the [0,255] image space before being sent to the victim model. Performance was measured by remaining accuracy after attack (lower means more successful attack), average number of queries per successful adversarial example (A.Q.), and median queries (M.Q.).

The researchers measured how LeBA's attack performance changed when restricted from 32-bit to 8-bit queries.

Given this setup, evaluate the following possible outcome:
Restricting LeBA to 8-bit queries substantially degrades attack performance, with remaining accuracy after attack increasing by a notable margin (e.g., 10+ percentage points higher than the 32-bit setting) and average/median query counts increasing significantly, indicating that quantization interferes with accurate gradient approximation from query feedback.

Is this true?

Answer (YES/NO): YES